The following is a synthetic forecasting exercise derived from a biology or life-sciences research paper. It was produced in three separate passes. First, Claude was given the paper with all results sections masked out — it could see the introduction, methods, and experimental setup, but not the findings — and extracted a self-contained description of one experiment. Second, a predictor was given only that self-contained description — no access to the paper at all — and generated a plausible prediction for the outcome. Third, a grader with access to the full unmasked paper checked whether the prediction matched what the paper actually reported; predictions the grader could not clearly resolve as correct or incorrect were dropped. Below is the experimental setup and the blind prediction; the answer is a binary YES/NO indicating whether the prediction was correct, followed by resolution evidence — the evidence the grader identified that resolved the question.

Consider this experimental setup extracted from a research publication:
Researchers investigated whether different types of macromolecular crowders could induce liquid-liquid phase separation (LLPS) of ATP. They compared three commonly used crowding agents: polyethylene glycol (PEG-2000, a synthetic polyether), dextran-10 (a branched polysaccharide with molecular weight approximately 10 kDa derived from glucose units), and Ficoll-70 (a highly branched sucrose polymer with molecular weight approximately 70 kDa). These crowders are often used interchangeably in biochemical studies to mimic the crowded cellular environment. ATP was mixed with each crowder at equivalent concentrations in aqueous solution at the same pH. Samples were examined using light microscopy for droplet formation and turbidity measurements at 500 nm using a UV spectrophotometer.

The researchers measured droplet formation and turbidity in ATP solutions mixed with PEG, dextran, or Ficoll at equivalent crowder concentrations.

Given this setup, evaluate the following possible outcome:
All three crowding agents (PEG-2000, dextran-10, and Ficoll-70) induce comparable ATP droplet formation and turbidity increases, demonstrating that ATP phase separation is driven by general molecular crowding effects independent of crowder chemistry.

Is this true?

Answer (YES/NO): NO